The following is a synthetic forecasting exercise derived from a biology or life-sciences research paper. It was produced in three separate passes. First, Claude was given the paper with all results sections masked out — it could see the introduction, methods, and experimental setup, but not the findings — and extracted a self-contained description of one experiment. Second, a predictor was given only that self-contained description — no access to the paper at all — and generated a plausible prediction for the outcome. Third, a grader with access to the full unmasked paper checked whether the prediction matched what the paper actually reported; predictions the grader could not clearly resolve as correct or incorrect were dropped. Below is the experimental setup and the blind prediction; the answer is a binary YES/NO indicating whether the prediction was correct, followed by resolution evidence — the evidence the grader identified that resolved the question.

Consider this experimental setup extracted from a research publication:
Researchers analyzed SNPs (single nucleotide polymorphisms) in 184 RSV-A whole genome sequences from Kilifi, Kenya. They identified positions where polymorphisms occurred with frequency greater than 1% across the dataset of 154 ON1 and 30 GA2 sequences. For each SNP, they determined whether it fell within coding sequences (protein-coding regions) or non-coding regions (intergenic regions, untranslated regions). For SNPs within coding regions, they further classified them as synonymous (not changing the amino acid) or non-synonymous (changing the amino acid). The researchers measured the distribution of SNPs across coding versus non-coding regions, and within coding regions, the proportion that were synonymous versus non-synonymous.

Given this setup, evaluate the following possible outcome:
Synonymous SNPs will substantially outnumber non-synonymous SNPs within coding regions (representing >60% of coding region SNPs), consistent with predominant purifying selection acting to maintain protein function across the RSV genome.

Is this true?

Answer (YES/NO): YES